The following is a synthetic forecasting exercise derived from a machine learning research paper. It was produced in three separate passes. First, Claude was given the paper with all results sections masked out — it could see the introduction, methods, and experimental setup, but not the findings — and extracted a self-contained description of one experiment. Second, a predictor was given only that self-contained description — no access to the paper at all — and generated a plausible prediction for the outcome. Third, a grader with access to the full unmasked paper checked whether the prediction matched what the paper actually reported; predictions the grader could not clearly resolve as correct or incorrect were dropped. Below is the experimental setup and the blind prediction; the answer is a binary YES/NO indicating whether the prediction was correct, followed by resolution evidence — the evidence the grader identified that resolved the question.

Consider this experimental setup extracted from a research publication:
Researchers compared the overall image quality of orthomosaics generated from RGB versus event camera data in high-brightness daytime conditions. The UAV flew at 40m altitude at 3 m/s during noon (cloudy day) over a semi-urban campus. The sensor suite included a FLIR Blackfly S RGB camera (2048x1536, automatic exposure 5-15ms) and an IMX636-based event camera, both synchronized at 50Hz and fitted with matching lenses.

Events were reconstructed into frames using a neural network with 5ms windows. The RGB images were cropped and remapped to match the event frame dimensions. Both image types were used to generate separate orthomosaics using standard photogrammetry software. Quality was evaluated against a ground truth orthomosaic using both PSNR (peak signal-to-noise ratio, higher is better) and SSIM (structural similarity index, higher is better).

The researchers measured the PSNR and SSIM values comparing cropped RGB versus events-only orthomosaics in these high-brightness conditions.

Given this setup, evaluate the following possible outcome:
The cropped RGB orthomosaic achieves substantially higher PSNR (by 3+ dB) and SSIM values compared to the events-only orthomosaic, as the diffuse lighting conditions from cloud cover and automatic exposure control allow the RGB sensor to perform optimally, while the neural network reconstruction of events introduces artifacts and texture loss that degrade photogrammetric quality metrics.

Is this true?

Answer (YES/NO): NO